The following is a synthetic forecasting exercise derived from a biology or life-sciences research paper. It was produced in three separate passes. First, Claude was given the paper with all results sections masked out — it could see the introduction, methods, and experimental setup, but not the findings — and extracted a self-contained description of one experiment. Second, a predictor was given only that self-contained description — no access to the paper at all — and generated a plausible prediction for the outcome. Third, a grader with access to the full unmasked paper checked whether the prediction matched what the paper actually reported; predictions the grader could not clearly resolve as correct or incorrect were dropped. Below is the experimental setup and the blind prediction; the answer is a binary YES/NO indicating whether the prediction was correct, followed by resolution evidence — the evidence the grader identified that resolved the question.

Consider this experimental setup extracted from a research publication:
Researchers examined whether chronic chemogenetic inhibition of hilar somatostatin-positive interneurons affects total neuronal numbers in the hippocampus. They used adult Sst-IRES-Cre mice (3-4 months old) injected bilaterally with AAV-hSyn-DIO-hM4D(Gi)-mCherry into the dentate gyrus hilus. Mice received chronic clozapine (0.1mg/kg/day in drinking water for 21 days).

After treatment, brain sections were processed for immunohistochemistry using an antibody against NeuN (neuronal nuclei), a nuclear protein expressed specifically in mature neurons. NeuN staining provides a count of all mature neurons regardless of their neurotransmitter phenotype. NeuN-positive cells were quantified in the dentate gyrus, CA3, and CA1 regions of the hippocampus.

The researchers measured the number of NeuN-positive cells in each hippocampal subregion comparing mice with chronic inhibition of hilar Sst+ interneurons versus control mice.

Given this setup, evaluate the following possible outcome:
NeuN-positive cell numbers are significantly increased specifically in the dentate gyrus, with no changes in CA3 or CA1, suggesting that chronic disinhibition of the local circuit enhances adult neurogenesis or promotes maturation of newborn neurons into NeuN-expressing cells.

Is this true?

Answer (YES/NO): NO